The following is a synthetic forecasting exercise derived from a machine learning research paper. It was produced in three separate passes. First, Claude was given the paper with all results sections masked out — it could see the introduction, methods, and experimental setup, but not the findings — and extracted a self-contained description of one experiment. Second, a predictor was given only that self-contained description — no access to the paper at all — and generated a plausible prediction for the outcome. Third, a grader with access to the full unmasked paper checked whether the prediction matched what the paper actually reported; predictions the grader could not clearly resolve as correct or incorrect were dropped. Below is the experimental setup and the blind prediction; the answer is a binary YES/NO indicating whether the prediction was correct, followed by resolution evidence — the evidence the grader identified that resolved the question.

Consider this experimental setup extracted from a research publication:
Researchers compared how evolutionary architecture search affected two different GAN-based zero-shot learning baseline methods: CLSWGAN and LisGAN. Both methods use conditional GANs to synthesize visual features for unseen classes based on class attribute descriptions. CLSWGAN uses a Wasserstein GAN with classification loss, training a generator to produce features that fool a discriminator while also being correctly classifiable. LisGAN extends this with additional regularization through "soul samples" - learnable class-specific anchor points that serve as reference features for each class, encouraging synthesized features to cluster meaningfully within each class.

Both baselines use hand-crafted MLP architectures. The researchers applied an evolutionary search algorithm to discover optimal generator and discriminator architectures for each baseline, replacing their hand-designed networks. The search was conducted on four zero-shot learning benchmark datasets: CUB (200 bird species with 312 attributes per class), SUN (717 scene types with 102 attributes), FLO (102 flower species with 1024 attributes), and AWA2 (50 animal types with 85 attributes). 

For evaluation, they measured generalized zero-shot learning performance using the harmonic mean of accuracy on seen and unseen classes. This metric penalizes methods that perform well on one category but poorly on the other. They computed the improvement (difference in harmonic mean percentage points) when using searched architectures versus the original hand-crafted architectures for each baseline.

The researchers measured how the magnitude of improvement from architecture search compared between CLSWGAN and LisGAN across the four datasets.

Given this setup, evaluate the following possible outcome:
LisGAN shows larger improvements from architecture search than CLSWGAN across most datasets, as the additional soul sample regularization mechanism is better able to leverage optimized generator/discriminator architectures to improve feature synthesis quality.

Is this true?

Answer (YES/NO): NO